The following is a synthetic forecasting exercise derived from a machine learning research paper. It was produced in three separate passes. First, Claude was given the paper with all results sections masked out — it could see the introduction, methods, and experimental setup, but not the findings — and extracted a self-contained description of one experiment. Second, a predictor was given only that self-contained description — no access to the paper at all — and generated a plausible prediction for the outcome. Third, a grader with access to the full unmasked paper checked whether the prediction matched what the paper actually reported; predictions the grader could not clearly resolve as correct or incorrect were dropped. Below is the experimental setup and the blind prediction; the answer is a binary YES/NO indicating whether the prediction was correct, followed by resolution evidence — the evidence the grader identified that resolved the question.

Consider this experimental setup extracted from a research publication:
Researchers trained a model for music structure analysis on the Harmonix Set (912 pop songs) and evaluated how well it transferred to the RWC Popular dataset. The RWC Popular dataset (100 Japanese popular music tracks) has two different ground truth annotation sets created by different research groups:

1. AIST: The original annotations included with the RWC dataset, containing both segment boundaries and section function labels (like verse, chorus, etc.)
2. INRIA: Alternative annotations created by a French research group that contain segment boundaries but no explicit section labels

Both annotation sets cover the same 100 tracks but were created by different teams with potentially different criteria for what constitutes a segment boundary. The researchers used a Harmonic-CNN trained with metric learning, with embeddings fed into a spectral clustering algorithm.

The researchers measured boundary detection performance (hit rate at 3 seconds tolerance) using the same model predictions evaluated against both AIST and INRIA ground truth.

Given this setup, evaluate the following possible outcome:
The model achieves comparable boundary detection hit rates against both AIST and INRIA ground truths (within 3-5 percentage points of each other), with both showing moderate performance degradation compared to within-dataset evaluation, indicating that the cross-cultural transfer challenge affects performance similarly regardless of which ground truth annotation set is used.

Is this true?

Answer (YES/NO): NO